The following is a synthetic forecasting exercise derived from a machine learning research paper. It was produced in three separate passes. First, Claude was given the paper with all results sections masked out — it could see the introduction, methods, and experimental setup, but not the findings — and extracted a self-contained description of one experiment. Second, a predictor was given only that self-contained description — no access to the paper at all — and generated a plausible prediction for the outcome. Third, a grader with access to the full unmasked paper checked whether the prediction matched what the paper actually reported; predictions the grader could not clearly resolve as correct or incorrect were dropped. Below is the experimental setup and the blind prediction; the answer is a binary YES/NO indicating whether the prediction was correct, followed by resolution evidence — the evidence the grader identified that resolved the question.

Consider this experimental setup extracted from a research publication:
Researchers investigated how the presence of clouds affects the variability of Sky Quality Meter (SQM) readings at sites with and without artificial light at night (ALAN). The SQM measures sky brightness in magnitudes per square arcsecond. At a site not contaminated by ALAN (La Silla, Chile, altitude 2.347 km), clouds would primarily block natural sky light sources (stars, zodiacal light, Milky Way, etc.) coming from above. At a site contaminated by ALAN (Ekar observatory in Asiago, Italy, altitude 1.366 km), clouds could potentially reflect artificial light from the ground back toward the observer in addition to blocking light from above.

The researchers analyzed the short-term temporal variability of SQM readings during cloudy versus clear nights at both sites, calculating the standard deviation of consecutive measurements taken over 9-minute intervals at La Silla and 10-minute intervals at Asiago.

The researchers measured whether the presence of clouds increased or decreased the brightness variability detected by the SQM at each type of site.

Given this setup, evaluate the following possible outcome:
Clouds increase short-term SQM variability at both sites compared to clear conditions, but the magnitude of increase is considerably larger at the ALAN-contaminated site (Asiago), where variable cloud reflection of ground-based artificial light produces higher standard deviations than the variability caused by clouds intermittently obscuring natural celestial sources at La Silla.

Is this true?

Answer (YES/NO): NO